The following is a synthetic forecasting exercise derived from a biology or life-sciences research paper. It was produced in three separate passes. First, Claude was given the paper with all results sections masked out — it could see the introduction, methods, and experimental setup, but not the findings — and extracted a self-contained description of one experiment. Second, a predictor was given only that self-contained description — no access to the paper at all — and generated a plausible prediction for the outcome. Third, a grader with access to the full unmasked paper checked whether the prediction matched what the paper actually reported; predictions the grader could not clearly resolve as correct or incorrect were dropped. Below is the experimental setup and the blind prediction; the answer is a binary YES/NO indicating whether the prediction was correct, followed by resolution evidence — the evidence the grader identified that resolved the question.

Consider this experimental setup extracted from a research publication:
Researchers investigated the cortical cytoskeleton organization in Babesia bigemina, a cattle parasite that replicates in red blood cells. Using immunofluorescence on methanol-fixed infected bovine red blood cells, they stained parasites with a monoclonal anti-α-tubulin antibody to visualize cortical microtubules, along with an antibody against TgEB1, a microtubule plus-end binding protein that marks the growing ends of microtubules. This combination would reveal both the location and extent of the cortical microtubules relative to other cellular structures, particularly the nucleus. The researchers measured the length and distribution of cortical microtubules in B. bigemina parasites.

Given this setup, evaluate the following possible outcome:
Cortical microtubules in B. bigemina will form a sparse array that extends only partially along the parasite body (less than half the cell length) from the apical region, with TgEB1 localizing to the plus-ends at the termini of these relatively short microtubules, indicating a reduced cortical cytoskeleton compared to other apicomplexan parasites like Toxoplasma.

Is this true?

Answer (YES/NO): YES